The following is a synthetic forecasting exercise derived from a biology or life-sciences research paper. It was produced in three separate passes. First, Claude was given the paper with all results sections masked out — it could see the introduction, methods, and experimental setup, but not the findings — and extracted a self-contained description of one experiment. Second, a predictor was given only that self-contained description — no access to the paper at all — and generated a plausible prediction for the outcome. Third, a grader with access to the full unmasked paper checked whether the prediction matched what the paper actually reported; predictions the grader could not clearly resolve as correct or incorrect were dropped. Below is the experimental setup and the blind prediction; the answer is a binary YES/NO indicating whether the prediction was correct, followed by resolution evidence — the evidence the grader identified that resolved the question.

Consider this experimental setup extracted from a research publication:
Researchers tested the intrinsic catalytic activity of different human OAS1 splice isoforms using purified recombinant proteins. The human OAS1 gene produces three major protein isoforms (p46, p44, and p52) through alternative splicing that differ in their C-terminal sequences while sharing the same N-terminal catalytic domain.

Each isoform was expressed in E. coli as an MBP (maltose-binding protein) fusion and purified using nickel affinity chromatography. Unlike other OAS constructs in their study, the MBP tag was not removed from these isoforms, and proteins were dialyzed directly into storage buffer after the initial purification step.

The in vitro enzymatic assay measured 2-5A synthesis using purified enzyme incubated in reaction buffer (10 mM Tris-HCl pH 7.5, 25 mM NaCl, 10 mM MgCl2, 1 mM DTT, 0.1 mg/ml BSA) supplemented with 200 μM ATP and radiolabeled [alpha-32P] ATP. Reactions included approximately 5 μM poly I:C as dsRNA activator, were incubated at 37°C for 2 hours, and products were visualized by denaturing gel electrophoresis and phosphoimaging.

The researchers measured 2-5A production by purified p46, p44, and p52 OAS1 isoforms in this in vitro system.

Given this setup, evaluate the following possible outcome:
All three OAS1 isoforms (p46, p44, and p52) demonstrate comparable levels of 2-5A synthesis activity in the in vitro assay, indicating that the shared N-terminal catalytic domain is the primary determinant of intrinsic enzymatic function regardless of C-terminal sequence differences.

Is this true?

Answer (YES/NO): YES